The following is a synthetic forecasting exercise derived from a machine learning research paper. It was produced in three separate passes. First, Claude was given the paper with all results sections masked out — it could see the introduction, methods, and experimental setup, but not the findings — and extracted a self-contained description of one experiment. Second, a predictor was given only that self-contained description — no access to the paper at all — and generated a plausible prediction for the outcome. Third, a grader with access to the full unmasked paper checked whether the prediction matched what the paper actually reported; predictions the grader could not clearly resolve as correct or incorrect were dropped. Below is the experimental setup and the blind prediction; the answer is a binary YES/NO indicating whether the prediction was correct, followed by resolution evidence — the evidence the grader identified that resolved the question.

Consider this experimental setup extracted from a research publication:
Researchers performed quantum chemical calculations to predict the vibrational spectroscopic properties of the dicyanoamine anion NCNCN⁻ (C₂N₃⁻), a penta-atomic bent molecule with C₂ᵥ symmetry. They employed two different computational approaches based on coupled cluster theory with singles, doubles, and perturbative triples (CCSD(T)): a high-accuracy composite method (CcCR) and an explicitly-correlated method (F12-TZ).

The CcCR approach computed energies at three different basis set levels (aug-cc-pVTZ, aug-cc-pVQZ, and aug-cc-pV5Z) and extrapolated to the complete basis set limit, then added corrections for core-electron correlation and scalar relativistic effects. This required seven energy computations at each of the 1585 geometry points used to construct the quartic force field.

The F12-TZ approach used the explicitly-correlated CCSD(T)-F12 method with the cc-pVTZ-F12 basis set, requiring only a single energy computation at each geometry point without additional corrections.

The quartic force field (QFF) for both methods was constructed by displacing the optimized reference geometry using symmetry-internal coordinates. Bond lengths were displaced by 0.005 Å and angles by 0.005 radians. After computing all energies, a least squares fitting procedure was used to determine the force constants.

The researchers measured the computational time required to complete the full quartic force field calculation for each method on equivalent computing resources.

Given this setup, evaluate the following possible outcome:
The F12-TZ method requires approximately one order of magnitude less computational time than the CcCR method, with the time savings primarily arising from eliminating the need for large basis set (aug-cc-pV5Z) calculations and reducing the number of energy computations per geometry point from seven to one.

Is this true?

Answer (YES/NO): NO